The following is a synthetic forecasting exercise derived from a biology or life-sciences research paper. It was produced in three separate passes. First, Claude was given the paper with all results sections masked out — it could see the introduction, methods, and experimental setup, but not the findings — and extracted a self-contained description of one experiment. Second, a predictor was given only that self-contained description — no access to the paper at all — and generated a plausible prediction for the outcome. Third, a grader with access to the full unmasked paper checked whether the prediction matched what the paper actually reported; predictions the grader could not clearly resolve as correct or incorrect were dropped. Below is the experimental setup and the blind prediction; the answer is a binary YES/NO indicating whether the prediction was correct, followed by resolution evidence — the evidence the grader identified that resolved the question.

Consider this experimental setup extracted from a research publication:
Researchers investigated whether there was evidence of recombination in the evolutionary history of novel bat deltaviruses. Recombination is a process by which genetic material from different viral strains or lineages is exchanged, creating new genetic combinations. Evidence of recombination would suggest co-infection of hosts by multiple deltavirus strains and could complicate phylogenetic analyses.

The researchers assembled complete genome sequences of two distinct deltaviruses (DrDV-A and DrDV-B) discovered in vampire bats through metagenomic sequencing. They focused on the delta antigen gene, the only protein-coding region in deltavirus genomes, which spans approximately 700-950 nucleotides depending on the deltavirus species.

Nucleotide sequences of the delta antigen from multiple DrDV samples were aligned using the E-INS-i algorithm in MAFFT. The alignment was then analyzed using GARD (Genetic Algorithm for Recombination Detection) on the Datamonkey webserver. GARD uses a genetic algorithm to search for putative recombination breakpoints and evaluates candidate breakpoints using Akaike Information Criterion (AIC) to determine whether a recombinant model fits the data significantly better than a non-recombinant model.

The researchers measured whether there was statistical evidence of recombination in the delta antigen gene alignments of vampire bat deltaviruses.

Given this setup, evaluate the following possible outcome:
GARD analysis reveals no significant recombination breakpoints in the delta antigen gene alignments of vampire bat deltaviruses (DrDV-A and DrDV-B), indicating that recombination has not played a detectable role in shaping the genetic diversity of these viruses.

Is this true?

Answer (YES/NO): YES